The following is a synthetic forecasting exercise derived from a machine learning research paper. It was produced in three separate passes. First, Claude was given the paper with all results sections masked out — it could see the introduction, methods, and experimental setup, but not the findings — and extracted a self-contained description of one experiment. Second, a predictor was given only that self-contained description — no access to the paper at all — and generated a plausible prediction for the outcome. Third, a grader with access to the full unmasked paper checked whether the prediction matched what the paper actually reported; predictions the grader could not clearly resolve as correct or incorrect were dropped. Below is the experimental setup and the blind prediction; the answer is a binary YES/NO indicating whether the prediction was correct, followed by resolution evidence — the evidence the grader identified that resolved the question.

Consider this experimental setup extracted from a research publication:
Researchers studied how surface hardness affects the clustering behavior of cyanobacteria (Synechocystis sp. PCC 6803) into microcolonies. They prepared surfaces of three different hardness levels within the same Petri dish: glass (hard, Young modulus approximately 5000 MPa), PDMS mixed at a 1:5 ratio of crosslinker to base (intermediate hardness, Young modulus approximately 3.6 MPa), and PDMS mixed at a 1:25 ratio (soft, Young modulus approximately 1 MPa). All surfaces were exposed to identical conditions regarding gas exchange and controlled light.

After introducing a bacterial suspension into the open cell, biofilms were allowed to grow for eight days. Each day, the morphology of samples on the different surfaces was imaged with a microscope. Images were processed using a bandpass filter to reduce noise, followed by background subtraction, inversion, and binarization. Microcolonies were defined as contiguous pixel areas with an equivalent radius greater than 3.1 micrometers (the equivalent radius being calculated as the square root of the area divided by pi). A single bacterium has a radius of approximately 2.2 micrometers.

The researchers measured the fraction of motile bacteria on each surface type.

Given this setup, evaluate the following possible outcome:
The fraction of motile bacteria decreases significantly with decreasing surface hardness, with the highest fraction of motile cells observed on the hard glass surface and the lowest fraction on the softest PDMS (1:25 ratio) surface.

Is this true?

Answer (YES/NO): YES